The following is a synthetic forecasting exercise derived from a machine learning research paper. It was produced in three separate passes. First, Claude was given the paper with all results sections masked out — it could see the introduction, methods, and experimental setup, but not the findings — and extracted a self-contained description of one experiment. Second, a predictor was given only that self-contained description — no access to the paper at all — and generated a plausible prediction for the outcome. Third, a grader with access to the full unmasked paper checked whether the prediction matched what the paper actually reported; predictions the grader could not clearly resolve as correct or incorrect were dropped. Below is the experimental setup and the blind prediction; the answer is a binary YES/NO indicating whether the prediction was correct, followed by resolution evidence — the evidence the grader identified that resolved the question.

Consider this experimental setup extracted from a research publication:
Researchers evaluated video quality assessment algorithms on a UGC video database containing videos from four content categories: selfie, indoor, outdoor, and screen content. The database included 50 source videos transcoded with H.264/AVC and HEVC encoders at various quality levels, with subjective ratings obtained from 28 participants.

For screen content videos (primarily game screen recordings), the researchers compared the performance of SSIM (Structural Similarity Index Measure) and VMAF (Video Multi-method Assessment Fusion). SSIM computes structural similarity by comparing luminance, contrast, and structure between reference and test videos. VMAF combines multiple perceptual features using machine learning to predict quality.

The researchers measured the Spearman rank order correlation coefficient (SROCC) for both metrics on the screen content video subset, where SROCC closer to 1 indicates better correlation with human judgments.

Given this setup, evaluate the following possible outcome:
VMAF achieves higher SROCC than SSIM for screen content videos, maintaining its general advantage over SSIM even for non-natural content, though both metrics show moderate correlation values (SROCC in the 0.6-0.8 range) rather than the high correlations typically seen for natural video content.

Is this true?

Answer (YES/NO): NO